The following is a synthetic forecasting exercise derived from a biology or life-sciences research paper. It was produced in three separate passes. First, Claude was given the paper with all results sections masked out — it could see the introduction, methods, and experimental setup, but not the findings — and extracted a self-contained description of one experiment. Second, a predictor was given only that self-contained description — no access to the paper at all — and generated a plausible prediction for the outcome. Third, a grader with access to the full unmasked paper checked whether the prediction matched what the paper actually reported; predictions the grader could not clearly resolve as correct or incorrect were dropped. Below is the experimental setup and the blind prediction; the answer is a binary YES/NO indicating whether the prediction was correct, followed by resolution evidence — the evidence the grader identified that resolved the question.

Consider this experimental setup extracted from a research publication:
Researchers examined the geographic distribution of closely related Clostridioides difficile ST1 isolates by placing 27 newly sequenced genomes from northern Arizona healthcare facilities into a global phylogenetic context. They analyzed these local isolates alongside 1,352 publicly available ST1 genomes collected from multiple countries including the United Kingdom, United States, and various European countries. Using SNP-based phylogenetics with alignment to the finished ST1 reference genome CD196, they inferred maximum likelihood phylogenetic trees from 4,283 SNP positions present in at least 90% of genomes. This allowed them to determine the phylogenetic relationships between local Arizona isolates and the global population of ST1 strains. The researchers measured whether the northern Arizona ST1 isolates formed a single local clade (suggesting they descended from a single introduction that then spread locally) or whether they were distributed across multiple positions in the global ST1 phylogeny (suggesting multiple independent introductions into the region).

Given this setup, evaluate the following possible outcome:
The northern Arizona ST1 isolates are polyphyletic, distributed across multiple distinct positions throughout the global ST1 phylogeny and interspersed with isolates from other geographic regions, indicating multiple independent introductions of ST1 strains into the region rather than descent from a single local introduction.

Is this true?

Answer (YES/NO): YES